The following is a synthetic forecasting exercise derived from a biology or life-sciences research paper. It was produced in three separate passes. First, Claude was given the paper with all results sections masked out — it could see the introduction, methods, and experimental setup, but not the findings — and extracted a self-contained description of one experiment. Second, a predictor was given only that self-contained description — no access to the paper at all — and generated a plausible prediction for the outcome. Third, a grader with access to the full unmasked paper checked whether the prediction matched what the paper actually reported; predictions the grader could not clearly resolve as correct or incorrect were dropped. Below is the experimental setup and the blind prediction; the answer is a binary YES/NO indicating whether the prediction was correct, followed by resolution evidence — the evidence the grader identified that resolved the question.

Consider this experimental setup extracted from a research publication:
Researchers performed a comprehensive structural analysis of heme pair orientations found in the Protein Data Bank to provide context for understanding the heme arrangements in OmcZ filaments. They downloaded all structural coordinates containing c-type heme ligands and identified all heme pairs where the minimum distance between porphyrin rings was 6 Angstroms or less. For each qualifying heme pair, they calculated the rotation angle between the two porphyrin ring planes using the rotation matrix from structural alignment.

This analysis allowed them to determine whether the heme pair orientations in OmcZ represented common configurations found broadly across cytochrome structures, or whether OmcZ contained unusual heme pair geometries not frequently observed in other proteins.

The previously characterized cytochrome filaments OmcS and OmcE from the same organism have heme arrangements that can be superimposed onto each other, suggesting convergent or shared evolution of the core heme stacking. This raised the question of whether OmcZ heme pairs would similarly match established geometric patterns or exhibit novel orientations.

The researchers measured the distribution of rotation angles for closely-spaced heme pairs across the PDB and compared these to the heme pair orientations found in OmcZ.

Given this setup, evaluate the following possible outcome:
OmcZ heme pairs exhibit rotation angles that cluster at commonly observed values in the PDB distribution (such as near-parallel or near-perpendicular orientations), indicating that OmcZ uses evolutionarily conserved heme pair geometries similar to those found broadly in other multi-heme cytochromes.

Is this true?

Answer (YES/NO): NO